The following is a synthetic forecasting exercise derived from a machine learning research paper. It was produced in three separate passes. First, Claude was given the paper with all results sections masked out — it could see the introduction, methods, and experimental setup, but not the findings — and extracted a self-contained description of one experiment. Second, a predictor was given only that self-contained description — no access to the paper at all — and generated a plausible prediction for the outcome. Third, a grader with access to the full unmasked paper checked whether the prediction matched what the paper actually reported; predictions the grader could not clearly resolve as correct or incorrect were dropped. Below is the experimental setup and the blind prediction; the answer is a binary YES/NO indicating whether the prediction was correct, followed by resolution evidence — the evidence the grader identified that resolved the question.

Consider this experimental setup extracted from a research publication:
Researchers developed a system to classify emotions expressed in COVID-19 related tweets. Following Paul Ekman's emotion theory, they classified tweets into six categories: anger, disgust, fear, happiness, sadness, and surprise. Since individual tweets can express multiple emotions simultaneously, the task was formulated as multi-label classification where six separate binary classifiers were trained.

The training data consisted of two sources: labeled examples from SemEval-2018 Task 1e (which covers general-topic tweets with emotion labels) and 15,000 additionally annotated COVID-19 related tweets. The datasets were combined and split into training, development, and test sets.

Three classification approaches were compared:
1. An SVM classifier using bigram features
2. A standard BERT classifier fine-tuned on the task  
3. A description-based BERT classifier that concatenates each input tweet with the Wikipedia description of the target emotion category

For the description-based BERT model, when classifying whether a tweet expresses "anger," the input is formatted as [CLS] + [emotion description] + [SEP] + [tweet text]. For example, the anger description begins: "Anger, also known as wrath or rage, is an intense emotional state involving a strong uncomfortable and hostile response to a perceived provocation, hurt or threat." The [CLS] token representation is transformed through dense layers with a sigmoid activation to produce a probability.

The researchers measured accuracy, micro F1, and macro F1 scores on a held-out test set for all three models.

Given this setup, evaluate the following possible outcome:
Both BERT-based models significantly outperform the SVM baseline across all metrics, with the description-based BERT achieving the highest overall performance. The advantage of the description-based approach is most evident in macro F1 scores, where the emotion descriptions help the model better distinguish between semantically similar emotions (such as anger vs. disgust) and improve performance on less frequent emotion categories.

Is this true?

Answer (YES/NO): YES